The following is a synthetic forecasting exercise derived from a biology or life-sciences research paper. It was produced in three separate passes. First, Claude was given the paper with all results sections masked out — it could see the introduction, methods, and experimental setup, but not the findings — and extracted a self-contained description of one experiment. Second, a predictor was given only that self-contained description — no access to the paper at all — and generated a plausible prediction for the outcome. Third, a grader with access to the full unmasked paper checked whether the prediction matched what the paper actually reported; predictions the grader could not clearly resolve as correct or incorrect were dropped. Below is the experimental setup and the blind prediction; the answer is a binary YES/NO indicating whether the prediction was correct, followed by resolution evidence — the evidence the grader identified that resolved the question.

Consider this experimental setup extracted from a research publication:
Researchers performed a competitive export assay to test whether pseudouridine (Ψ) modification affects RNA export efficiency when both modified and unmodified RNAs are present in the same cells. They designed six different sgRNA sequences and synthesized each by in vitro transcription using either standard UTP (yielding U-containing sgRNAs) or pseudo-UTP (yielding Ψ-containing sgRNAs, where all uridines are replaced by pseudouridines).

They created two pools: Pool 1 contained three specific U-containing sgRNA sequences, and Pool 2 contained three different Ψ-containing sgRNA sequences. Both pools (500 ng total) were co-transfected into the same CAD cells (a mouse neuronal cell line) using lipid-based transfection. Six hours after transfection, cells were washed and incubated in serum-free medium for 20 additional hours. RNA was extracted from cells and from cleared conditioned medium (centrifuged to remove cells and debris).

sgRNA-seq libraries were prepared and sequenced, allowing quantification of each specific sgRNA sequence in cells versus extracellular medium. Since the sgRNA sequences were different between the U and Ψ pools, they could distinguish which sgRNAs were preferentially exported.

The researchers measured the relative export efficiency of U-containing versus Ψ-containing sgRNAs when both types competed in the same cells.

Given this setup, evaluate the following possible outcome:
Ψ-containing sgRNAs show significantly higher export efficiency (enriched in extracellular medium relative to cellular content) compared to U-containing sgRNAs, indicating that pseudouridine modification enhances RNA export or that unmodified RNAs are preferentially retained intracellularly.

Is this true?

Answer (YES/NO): YES